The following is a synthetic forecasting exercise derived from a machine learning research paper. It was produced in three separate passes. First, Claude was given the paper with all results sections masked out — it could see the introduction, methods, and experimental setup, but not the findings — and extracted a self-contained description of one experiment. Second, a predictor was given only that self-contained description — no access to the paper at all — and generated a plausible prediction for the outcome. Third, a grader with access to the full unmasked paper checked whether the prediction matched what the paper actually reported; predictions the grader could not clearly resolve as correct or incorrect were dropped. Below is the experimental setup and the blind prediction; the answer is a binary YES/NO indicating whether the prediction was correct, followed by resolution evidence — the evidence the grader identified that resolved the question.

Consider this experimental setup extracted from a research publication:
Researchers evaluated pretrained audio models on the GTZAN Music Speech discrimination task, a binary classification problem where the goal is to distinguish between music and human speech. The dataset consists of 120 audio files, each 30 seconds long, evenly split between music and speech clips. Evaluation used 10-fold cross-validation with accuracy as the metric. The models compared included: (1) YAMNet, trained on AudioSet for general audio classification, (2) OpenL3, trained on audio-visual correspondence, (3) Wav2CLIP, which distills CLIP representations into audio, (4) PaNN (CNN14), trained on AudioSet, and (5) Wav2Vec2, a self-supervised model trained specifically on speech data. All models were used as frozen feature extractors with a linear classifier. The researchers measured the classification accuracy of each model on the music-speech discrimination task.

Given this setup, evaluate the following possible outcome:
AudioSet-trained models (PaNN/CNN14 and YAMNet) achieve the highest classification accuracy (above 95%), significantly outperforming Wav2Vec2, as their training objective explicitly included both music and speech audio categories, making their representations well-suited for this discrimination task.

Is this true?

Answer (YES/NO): YES